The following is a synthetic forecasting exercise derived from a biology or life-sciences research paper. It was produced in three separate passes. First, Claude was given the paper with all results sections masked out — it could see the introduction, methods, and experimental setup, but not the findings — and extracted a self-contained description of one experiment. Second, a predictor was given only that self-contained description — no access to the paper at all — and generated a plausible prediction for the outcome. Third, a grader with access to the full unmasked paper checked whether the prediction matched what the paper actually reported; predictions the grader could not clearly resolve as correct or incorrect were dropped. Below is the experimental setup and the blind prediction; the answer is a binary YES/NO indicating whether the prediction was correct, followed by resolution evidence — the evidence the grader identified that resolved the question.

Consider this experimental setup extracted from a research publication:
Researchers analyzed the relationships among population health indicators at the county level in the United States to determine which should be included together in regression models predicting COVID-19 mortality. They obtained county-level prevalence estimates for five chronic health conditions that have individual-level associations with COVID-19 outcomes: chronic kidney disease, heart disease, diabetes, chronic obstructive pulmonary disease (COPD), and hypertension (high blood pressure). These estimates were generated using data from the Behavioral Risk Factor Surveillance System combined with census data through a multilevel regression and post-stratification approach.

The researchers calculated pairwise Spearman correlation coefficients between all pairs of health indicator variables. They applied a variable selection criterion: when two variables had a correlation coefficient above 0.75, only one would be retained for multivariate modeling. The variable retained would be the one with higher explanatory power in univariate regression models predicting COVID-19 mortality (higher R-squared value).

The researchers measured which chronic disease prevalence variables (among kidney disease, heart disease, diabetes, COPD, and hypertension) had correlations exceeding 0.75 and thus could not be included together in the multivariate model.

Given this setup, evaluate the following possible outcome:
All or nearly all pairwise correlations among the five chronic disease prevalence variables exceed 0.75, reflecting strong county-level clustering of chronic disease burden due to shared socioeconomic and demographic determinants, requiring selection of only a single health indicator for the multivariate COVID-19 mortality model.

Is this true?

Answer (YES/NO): NO